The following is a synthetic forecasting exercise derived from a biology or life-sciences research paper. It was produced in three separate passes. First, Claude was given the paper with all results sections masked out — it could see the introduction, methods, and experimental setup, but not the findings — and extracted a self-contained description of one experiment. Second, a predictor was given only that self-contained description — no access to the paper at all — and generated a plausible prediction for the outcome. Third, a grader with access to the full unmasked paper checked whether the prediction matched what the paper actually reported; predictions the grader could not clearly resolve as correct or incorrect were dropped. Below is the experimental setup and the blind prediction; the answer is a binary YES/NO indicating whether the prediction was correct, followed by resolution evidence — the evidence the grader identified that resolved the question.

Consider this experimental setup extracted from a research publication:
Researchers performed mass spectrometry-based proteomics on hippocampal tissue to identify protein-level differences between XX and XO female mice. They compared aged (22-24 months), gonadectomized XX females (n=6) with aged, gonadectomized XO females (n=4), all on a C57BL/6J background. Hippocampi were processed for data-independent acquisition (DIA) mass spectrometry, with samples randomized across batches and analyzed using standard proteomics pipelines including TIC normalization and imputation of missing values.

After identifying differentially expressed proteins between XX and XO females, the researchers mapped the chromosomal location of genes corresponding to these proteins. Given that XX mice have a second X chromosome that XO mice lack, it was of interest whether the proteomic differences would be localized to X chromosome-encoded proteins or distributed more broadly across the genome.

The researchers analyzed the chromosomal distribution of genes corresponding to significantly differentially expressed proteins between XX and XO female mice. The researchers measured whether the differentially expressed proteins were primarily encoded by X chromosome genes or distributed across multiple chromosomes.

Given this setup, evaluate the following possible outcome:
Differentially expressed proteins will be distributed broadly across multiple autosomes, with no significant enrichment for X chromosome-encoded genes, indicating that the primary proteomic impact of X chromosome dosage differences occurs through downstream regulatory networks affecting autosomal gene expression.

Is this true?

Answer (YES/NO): YES